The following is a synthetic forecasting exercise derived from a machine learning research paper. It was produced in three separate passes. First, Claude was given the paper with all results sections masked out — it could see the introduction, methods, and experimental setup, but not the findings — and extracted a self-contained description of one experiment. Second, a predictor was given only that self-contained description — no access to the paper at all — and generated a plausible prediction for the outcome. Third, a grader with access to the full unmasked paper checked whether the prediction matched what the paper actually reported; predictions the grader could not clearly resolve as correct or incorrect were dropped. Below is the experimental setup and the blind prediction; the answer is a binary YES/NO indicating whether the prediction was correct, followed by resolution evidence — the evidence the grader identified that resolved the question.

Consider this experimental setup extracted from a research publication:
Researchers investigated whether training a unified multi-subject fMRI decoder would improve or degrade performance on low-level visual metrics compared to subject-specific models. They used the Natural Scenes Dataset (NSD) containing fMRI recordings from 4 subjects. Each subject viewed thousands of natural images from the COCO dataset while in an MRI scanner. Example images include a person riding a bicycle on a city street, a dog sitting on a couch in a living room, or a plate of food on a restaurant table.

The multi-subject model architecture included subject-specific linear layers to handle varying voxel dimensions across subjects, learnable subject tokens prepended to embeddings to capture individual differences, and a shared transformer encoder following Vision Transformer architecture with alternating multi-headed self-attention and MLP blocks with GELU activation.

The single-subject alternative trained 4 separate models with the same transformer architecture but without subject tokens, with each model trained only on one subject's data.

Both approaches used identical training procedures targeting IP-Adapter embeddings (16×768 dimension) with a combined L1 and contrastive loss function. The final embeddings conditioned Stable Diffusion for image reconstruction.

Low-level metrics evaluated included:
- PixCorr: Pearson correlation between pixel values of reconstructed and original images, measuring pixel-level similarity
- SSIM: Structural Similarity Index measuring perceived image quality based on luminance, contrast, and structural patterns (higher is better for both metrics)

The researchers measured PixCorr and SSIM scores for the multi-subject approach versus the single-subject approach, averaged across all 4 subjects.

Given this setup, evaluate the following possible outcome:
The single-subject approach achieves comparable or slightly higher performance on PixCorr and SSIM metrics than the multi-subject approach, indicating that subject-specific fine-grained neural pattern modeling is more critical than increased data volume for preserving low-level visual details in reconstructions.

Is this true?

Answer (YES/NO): NO